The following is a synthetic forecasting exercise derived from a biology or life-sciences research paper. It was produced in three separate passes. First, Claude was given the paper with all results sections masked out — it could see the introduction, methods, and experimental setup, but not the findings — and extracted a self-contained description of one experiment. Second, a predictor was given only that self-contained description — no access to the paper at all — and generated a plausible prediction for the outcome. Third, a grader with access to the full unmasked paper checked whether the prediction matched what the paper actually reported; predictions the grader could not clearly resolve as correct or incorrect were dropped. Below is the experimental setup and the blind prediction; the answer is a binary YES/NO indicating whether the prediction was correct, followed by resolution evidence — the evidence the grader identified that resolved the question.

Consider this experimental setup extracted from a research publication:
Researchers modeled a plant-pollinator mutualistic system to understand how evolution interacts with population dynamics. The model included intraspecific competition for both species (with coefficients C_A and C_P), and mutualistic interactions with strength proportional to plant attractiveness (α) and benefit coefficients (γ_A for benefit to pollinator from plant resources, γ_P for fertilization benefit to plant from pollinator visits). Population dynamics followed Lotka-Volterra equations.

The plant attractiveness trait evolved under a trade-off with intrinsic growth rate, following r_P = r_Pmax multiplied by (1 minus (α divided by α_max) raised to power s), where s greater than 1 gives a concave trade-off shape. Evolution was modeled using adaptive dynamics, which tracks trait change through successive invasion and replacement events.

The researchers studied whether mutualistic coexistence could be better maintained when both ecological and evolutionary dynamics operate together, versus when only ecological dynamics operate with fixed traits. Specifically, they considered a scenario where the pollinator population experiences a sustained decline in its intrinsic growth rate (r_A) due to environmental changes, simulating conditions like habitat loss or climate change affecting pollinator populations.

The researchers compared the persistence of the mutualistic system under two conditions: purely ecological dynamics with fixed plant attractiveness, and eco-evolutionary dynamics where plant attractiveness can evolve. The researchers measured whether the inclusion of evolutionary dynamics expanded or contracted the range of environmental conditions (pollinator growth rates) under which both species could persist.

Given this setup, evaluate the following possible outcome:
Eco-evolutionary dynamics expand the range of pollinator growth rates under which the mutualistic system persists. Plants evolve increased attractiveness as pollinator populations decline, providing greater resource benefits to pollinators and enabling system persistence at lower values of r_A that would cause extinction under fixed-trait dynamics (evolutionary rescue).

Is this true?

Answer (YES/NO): NO